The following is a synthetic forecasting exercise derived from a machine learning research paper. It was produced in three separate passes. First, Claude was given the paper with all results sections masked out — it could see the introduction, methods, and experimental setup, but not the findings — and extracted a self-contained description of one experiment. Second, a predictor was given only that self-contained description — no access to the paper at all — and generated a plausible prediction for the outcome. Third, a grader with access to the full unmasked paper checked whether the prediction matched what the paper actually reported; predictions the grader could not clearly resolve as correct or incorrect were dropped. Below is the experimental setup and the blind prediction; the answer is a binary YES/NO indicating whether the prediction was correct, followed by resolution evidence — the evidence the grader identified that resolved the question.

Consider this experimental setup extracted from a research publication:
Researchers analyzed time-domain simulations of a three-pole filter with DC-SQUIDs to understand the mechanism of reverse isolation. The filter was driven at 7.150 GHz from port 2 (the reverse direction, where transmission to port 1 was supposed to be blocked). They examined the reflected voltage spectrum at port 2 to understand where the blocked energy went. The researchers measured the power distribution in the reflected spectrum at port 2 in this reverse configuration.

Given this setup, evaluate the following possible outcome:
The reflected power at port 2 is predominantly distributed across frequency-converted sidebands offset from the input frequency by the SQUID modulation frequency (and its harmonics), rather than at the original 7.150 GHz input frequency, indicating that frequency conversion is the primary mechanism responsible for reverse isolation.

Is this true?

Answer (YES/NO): YES